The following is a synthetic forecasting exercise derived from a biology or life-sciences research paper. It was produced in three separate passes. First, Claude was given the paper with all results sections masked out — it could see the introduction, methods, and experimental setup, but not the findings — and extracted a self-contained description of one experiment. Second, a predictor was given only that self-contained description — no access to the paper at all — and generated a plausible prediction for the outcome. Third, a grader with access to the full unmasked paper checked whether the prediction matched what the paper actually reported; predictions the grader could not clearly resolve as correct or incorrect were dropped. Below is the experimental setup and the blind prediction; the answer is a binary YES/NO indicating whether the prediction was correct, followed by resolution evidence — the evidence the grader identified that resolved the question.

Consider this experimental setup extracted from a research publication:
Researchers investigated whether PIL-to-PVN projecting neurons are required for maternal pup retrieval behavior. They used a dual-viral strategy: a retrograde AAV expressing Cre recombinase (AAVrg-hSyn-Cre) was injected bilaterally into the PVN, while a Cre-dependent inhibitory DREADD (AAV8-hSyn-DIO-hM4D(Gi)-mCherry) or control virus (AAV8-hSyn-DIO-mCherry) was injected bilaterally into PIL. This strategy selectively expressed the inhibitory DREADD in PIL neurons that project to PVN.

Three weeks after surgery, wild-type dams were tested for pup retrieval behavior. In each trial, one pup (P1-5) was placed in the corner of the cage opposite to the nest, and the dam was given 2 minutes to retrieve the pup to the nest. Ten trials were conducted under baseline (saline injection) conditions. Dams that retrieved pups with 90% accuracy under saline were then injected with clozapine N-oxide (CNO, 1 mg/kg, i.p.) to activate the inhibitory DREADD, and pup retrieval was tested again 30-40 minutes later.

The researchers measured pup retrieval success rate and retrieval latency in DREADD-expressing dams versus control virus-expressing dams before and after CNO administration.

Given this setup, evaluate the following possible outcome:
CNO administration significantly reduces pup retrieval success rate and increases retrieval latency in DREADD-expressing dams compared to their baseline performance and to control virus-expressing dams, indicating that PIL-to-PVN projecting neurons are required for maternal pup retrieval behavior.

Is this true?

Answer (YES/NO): NO